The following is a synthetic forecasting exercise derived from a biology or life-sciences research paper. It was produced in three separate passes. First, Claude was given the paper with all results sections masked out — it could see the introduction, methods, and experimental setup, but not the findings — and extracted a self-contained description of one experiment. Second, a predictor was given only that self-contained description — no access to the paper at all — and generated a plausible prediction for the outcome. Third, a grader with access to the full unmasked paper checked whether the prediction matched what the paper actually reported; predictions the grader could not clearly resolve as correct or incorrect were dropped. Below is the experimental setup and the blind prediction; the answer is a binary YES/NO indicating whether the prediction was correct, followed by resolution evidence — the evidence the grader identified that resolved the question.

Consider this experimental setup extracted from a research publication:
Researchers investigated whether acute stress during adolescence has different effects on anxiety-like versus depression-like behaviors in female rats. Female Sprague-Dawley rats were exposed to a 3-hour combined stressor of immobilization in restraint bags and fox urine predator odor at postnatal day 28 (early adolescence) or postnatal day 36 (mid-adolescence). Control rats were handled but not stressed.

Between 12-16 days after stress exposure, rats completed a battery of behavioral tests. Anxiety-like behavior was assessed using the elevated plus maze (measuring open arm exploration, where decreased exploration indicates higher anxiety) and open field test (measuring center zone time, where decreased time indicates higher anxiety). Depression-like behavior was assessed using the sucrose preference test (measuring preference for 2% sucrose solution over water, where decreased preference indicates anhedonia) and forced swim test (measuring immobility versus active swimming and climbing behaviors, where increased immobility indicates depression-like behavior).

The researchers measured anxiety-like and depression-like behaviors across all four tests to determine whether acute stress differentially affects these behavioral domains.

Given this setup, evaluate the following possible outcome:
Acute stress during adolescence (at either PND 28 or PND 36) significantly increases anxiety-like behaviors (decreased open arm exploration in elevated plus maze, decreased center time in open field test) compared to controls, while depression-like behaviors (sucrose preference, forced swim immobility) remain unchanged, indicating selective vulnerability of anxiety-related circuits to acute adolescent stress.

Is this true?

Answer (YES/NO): NO